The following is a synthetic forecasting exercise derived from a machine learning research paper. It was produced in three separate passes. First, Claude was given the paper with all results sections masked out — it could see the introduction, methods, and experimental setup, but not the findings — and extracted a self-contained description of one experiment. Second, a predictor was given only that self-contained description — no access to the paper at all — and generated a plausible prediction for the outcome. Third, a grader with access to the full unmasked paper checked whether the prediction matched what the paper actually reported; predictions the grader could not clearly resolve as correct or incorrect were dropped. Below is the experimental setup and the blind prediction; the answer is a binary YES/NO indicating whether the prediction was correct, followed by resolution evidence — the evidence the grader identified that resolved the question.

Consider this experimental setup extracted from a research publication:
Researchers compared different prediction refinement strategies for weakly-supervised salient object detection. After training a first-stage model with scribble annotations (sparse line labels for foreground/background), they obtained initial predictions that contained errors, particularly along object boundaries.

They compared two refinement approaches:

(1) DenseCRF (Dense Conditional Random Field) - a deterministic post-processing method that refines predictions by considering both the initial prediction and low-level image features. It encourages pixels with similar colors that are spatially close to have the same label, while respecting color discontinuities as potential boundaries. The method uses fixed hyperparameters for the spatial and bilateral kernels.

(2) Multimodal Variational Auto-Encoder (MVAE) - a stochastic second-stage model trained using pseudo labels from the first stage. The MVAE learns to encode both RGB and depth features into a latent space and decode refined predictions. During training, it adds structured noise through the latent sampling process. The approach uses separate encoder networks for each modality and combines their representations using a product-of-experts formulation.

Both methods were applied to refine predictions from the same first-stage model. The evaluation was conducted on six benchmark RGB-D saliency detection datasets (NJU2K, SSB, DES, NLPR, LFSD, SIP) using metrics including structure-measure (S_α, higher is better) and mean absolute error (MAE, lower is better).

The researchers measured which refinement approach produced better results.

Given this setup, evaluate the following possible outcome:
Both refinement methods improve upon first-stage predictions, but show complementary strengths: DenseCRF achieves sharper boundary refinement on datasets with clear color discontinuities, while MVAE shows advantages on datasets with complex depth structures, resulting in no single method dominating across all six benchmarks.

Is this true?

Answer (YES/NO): NO